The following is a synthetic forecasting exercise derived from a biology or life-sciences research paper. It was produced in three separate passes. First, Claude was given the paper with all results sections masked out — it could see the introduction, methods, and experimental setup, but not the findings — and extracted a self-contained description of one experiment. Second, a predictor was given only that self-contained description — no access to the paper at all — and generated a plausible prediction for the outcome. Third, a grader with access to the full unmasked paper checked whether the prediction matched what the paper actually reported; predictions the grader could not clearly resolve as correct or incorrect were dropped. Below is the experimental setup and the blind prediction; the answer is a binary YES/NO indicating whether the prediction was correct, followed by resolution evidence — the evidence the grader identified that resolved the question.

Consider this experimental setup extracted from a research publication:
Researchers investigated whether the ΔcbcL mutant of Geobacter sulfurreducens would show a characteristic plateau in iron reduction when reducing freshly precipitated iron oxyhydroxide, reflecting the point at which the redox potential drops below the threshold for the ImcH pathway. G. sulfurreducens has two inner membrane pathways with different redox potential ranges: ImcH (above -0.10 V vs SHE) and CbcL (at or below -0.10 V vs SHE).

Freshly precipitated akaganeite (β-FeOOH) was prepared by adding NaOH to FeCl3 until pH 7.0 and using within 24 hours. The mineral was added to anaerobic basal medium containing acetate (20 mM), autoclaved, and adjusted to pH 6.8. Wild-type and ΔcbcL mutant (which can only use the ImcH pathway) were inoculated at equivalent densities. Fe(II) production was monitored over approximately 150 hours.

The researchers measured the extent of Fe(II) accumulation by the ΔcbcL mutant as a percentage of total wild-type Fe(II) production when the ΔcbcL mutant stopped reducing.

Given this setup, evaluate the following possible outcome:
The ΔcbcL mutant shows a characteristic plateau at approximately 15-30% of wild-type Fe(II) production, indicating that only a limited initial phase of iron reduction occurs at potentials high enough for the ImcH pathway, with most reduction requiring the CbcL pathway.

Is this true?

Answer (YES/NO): NO